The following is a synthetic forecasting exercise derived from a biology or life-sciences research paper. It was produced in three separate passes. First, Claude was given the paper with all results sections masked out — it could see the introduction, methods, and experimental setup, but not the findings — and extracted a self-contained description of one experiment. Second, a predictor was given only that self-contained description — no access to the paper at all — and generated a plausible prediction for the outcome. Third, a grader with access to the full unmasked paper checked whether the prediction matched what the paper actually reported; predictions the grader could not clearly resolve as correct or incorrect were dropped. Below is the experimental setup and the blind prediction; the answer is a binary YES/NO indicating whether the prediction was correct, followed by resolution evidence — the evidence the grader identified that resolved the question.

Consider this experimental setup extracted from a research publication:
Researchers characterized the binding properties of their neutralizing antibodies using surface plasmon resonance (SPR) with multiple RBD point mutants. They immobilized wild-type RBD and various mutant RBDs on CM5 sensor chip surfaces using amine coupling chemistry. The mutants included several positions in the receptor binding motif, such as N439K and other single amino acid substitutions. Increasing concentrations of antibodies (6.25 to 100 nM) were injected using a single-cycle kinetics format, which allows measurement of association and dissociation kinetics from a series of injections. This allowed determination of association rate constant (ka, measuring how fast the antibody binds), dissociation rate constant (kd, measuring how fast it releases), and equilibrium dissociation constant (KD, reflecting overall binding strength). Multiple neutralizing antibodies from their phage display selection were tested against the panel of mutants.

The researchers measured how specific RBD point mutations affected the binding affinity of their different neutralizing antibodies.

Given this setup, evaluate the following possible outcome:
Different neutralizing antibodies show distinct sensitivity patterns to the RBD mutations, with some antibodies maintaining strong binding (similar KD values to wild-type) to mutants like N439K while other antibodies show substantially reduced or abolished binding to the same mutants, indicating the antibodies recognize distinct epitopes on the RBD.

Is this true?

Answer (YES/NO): NO